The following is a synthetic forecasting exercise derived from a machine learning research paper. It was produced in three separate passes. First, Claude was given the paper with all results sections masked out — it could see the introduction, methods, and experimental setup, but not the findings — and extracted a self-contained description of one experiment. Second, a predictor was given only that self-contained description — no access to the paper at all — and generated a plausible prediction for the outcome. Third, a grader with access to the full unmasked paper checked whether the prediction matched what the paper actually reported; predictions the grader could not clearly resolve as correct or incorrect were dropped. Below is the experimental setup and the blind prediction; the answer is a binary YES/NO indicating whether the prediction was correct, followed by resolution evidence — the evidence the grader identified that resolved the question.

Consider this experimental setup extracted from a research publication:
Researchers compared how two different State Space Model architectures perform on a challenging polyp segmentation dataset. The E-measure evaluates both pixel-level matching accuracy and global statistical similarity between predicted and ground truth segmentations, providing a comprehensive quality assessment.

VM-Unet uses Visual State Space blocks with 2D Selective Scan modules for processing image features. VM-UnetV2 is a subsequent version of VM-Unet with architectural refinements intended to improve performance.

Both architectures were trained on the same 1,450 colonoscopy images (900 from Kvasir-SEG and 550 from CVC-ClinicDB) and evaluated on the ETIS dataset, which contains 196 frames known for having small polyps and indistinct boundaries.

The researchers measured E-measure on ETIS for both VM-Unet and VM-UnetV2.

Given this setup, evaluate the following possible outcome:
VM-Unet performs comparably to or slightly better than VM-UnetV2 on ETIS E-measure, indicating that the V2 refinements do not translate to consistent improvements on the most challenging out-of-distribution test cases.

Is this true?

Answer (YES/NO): YES